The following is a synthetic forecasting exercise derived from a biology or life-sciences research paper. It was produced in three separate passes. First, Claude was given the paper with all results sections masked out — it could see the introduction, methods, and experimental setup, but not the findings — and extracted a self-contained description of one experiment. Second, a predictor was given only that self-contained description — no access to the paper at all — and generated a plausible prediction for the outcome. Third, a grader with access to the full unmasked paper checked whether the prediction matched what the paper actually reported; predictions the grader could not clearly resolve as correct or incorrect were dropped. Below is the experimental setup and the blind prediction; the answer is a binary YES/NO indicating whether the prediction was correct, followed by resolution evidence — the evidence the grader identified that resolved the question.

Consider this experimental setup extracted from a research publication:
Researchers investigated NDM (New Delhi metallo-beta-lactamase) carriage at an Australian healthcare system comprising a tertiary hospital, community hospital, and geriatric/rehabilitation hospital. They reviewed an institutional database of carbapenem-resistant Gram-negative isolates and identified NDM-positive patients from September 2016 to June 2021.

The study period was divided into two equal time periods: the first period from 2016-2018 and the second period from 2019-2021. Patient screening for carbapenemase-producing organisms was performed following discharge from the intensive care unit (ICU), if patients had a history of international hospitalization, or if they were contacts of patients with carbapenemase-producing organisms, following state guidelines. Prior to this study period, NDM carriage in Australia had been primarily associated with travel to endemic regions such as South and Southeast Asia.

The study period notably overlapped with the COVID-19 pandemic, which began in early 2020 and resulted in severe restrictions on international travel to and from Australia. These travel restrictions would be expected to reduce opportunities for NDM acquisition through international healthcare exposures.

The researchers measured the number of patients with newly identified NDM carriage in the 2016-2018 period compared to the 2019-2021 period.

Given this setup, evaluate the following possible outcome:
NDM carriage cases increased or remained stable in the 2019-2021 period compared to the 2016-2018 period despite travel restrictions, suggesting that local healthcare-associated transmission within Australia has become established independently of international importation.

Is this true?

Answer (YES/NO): YES